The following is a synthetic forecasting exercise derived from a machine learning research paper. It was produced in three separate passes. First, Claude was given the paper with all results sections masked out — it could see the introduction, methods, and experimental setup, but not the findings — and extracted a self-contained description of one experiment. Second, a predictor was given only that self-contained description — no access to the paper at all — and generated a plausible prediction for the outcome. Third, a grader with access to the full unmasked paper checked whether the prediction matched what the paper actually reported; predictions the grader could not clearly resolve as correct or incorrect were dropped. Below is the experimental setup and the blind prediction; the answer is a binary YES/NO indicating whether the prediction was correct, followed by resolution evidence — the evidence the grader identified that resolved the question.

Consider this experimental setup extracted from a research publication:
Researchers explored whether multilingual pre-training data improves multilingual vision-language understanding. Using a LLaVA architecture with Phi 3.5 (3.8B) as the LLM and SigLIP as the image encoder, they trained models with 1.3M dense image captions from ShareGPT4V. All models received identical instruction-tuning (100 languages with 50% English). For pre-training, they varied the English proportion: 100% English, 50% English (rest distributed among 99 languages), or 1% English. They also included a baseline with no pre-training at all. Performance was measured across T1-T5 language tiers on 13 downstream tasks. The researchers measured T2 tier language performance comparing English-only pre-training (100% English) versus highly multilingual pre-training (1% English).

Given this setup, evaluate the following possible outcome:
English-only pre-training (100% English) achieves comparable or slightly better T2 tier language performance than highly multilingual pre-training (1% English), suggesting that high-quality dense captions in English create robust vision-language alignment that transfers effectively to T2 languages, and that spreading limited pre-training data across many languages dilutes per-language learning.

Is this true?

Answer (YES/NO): NO